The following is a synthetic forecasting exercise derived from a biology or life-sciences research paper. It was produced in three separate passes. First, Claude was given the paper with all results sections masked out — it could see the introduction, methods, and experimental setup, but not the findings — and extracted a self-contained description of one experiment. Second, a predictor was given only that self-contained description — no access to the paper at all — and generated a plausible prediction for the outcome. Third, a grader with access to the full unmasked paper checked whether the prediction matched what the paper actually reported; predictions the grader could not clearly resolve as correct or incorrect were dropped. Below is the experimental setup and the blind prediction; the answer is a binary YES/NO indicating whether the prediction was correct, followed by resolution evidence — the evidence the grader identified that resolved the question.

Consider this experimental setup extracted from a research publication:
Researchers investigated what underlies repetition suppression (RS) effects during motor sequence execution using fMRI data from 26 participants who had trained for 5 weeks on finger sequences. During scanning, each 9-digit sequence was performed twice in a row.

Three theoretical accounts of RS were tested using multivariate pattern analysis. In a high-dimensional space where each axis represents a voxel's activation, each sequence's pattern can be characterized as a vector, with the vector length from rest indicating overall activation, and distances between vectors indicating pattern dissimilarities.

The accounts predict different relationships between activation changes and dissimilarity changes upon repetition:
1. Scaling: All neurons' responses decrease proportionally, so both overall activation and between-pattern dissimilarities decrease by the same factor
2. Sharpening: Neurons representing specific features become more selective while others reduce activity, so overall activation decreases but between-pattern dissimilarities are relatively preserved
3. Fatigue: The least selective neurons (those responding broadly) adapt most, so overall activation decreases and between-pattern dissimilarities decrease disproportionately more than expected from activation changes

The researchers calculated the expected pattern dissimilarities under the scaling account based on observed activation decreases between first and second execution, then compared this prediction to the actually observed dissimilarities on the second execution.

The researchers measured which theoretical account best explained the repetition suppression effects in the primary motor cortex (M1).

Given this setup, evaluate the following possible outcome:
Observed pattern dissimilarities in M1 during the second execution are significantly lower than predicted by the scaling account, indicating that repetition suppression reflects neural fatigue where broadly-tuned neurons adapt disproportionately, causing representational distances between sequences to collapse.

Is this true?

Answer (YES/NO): YES